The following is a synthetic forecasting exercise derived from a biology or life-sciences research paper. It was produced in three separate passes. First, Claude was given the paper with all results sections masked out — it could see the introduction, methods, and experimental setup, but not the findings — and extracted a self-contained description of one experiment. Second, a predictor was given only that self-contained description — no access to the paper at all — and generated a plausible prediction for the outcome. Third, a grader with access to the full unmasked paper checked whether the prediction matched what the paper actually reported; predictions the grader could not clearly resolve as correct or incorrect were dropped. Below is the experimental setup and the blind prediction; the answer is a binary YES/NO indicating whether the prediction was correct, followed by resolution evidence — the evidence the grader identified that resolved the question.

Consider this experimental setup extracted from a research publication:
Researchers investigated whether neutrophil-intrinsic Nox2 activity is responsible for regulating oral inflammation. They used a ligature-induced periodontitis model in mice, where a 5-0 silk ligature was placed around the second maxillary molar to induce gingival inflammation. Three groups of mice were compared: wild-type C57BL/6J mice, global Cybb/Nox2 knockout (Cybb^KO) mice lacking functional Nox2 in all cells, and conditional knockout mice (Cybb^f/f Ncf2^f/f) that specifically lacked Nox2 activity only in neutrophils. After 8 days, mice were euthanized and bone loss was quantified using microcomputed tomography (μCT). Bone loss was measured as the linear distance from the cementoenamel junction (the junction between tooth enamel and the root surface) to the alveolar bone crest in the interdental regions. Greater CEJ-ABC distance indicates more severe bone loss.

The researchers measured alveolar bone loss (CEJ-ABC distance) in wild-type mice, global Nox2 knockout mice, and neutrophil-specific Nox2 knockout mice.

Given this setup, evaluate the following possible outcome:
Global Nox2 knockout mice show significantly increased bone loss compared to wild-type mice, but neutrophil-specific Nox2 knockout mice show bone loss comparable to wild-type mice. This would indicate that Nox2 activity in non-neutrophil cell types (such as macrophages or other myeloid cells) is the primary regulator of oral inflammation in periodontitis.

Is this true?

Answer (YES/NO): NO